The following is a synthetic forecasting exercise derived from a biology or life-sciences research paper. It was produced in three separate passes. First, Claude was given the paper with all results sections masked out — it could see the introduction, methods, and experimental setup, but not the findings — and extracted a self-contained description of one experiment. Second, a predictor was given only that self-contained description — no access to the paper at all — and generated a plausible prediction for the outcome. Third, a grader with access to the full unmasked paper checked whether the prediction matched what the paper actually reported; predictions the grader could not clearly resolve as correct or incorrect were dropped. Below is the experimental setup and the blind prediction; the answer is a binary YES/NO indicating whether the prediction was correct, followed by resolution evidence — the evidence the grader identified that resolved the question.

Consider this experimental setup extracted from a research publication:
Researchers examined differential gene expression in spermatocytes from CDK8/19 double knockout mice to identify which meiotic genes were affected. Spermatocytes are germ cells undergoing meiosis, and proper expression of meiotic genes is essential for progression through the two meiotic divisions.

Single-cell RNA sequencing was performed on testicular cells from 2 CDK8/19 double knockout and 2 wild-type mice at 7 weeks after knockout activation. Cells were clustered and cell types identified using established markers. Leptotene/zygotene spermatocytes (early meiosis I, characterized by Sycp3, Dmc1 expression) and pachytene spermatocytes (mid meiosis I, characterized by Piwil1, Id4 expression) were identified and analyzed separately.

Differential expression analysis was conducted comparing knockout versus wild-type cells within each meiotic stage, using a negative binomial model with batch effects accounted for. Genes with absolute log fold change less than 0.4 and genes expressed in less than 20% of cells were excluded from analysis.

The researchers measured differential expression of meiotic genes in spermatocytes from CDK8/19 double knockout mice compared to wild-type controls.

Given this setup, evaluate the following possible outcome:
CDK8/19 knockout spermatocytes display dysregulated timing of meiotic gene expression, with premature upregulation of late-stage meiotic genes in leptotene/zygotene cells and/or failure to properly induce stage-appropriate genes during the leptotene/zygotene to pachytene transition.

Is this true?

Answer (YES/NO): NO